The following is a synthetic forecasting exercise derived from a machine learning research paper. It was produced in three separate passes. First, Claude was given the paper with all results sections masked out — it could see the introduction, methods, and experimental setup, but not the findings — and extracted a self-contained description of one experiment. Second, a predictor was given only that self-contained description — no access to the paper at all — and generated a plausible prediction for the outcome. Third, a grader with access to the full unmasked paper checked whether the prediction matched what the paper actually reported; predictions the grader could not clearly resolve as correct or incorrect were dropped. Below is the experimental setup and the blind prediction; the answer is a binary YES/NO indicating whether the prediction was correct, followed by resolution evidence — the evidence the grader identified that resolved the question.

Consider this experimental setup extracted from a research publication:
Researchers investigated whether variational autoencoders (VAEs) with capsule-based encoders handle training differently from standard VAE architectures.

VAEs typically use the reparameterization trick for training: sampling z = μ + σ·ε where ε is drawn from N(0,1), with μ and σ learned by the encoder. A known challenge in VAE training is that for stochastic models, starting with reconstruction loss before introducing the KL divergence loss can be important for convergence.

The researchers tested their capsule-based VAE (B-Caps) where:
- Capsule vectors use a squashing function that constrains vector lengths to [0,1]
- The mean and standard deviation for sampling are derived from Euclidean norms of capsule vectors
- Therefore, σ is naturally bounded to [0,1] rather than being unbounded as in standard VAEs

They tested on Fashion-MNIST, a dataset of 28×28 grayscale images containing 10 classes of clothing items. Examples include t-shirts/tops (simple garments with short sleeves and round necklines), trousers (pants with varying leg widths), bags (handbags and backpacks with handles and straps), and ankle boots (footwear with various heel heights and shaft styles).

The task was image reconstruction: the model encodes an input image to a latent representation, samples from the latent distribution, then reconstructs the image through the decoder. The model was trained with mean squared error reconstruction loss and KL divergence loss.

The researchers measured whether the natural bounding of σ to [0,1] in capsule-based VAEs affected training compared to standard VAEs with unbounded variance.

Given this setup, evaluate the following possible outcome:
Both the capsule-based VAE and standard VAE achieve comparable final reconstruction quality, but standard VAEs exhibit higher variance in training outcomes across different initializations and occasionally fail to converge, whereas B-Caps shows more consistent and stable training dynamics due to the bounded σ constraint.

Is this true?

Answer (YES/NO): NO